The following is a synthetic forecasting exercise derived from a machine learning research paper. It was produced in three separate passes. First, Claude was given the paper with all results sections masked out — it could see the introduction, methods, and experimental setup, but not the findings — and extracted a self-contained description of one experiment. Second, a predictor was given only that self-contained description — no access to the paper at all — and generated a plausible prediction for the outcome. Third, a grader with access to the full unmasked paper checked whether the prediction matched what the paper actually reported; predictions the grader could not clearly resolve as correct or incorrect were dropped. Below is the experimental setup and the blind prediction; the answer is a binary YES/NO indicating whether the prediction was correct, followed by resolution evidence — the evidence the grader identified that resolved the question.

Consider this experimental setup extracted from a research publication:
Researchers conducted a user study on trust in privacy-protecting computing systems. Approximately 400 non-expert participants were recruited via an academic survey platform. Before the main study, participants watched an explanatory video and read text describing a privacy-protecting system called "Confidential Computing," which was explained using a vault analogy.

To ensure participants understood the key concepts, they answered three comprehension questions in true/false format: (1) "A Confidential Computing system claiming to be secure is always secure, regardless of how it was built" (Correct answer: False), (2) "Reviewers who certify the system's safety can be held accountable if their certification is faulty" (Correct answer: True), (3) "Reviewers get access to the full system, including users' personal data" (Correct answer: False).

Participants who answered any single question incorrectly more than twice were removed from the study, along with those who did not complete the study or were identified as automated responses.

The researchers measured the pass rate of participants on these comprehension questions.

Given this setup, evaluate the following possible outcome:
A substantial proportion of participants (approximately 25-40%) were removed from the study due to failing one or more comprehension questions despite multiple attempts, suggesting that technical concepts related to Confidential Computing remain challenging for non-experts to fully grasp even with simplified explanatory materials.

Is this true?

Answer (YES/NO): NO